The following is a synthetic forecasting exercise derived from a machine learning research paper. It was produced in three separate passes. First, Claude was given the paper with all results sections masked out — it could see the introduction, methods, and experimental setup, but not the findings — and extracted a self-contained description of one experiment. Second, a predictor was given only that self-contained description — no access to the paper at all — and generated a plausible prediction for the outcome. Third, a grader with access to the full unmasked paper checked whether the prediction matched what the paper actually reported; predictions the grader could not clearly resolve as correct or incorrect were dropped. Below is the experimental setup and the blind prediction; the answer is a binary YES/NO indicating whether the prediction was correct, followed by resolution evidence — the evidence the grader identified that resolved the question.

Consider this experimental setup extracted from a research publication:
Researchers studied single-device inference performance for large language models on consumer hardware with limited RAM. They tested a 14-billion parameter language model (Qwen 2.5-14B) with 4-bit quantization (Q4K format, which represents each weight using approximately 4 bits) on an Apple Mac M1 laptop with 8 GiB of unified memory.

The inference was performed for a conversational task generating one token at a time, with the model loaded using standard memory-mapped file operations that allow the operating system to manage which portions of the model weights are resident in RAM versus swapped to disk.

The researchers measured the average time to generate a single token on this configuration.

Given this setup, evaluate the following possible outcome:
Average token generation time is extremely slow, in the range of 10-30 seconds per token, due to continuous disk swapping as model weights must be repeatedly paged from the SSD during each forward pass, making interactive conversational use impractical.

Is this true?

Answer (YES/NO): YES